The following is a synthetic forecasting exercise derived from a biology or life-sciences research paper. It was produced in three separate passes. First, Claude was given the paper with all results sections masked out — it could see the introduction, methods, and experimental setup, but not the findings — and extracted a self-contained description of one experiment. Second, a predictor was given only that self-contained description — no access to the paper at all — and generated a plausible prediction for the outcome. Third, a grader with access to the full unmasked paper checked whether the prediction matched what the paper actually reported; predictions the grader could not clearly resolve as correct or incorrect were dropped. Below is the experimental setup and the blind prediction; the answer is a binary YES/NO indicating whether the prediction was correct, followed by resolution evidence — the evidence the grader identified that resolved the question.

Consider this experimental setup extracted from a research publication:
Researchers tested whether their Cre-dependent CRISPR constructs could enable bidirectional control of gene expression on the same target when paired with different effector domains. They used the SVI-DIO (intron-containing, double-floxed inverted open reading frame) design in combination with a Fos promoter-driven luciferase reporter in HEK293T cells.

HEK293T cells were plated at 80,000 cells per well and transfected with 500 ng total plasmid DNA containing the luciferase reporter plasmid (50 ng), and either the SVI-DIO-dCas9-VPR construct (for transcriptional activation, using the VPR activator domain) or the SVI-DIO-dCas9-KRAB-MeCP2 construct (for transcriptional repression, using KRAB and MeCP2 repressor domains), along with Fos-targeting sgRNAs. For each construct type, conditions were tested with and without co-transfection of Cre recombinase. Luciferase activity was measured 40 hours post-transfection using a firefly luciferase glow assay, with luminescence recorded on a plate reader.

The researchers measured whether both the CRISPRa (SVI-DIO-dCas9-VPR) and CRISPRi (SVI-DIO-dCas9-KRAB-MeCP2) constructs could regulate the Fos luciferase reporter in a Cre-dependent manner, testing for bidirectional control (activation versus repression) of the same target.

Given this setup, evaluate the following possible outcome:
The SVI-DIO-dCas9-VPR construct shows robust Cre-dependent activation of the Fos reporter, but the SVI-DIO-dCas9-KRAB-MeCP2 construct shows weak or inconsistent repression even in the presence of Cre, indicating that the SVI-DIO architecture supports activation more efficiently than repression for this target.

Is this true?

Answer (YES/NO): NO